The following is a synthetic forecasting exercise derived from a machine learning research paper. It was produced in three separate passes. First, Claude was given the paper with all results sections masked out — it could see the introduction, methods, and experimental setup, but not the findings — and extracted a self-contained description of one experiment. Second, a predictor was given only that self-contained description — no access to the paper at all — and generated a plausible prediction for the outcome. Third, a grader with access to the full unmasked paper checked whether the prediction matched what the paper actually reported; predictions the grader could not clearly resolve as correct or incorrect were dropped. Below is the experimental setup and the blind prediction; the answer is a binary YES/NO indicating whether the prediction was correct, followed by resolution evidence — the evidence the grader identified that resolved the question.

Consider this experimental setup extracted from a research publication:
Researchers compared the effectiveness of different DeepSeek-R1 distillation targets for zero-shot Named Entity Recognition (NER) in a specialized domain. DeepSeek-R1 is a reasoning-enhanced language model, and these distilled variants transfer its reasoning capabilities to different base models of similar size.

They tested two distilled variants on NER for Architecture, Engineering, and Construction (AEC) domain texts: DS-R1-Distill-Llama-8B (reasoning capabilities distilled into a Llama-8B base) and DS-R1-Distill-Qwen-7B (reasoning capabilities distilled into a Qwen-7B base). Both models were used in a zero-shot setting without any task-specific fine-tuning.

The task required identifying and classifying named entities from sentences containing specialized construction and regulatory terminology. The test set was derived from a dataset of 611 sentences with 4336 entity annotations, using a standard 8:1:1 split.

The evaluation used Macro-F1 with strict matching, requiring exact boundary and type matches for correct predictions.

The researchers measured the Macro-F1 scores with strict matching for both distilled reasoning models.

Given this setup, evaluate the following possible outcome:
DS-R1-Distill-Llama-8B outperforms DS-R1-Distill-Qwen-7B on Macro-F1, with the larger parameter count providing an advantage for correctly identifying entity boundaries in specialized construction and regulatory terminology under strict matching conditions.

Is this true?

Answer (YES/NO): NO